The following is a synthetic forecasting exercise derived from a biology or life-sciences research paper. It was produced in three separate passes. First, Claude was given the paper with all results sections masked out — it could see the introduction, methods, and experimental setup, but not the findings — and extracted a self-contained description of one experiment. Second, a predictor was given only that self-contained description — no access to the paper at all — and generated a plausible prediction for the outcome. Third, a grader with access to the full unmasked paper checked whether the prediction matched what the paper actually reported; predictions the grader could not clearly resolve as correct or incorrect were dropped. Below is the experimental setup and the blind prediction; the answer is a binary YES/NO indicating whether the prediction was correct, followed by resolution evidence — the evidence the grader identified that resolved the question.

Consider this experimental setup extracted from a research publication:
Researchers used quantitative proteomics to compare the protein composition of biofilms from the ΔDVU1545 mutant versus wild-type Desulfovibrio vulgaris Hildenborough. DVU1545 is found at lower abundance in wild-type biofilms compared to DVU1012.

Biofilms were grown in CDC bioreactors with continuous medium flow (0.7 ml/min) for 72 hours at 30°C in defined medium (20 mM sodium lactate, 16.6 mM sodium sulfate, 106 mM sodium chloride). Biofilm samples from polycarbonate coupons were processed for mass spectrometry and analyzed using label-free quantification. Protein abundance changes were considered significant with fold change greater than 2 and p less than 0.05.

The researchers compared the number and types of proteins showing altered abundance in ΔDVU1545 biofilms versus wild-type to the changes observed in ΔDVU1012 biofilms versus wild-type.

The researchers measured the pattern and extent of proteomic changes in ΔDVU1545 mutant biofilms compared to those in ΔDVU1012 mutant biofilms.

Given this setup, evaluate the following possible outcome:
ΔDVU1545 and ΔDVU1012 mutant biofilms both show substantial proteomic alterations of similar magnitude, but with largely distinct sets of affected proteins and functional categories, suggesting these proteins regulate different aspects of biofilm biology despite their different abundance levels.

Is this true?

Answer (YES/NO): NO